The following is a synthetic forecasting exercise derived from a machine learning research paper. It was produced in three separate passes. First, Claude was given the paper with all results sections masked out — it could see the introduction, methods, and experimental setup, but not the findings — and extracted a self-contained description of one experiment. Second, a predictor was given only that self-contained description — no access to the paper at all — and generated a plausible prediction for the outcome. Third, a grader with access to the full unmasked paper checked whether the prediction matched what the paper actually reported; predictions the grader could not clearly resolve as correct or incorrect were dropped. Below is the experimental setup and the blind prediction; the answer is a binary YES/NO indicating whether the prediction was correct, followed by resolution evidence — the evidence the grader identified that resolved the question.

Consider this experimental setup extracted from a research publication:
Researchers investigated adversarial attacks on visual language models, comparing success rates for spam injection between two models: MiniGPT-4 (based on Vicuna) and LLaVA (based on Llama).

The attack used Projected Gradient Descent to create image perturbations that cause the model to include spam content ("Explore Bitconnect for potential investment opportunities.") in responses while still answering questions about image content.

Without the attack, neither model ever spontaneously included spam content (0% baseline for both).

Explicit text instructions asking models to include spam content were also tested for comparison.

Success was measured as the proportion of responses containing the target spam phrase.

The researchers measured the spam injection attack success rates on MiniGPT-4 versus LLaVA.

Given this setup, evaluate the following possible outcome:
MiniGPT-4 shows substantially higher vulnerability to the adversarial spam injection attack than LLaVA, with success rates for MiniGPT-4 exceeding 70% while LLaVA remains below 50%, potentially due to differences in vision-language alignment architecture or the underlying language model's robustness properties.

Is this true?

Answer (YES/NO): NO